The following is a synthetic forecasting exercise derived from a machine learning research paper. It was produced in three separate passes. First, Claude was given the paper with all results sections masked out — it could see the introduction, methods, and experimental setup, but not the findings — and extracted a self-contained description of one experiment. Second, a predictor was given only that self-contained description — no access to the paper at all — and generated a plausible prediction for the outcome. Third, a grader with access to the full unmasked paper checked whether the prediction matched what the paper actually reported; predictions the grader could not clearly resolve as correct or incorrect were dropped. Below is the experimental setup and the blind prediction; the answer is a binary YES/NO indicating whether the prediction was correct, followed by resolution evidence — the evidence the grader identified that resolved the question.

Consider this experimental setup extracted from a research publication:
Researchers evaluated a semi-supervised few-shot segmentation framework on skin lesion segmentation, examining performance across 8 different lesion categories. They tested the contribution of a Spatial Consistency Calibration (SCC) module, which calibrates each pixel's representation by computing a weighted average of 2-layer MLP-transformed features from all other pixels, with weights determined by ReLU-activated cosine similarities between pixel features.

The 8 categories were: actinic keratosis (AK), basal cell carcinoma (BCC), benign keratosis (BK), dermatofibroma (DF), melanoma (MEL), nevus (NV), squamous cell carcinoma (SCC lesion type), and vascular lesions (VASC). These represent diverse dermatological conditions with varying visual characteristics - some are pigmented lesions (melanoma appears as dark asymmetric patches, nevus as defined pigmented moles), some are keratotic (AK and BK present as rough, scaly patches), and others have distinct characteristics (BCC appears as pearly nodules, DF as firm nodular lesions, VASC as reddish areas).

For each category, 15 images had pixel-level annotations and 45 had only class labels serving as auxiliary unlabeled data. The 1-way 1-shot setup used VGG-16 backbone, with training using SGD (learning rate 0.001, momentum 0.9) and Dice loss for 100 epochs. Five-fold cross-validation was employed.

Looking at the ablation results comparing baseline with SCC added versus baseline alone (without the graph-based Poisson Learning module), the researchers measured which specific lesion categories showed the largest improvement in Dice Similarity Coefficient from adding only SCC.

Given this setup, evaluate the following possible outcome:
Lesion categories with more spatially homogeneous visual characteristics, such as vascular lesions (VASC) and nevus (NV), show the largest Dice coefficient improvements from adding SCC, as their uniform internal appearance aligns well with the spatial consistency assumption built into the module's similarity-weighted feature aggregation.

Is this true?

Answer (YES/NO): NO